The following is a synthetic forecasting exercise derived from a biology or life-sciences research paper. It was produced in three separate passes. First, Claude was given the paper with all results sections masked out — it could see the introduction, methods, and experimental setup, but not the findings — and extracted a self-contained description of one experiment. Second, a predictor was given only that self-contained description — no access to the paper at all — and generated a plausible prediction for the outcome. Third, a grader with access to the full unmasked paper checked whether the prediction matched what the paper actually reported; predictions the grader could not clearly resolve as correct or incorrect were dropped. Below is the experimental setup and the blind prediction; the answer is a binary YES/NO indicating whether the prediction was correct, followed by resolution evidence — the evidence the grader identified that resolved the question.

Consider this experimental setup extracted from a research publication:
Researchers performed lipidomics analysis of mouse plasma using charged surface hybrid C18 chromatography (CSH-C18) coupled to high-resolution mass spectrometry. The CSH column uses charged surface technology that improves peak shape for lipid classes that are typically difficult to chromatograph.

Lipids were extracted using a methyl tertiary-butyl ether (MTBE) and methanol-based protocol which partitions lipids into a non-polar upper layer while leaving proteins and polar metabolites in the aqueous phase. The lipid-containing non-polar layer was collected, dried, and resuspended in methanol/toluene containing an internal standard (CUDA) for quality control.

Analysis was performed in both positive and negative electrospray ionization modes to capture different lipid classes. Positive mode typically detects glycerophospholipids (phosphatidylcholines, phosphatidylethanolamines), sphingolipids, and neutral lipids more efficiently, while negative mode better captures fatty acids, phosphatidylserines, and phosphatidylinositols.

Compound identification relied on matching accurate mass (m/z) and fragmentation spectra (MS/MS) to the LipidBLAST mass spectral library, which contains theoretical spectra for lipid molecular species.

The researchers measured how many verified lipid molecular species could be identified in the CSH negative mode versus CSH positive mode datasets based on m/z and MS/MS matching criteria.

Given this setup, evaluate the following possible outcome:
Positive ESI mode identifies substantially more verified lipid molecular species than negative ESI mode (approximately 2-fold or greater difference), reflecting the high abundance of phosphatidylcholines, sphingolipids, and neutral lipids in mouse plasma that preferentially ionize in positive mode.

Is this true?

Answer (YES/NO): NO